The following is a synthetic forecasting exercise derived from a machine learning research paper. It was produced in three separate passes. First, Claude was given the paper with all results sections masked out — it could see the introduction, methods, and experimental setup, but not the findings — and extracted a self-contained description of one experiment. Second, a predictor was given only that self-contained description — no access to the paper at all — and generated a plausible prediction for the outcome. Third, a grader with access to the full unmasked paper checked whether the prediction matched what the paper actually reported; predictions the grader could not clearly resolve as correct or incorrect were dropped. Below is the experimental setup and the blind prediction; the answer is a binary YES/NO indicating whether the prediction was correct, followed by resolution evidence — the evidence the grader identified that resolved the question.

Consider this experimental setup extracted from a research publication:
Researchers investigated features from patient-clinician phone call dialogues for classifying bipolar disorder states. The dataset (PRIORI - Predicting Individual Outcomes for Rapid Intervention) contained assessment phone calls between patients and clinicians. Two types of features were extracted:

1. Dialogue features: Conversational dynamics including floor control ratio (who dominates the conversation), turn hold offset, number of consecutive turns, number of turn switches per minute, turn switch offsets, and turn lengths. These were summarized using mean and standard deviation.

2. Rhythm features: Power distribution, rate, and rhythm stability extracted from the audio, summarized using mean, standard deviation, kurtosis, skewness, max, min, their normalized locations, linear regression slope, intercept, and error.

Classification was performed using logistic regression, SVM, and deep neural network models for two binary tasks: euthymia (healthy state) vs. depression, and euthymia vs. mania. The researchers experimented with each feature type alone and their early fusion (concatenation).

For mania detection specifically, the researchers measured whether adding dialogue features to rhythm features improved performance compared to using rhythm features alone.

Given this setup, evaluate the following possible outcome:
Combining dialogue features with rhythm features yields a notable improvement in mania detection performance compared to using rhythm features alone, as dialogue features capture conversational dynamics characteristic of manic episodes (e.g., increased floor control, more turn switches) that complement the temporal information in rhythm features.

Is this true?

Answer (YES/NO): NO